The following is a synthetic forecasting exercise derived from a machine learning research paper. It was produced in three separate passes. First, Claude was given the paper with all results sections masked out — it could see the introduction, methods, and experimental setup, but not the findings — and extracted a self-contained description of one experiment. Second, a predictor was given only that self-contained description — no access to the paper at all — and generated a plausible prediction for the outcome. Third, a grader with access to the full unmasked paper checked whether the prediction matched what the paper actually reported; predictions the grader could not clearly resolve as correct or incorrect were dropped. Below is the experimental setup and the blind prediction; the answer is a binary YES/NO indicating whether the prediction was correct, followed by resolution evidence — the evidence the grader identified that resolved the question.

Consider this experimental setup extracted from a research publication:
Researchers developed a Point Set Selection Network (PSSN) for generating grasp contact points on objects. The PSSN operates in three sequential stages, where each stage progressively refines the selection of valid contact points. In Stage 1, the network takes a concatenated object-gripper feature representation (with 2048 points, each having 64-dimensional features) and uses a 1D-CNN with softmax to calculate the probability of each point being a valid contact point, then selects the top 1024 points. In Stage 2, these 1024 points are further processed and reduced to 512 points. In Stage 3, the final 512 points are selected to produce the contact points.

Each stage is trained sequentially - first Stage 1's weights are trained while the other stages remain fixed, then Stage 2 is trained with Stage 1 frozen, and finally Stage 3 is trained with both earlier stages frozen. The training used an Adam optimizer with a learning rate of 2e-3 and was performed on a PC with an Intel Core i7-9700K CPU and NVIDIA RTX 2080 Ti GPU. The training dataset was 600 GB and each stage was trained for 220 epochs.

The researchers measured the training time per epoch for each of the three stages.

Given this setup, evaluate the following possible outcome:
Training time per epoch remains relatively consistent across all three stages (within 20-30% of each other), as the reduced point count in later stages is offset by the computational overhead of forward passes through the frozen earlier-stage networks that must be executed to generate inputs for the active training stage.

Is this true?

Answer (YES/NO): NO